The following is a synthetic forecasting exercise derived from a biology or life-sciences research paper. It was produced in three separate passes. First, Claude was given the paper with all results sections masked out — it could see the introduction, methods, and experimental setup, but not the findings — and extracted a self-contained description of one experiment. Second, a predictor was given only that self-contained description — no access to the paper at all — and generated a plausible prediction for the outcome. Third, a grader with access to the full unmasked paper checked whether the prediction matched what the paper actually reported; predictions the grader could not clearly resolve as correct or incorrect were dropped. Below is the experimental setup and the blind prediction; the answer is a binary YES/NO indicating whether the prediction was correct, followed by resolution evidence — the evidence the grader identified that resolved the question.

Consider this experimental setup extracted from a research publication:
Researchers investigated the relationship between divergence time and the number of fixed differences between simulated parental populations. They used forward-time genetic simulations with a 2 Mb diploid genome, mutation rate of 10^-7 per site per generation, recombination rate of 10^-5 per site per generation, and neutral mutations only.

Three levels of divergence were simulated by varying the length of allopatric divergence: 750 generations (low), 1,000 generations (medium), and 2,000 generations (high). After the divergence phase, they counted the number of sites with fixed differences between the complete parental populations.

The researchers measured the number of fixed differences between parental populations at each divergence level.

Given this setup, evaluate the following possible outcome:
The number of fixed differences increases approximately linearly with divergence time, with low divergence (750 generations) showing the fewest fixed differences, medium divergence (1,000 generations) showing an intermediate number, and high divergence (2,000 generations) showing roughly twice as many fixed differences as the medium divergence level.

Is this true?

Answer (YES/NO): NO